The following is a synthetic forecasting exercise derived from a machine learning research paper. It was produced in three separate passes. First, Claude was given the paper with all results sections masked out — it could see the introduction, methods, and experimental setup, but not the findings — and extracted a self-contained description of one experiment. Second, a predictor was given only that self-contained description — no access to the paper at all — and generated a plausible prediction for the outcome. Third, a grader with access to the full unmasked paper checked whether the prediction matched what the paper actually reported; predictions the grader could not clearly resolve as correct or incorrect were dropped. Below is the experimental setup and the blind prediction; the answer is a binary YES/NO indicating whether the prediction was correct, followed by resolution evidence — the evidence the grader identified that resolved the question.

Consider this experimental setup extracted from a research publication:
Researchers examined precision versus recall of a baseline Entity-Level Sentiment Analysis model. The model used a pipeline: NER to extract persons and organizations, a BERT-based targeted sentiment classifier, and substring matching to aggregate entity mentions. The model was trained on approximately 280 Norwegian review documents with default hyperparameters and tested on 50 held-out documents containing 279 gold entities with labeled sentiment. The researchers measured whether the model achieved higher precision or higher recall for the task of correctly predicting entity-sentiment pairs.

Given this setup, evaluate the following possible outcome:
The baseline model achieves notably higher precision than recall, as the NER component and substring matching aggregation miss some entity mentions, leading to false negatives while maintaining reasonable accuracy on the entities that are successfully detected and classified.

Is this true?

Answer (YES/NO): NO